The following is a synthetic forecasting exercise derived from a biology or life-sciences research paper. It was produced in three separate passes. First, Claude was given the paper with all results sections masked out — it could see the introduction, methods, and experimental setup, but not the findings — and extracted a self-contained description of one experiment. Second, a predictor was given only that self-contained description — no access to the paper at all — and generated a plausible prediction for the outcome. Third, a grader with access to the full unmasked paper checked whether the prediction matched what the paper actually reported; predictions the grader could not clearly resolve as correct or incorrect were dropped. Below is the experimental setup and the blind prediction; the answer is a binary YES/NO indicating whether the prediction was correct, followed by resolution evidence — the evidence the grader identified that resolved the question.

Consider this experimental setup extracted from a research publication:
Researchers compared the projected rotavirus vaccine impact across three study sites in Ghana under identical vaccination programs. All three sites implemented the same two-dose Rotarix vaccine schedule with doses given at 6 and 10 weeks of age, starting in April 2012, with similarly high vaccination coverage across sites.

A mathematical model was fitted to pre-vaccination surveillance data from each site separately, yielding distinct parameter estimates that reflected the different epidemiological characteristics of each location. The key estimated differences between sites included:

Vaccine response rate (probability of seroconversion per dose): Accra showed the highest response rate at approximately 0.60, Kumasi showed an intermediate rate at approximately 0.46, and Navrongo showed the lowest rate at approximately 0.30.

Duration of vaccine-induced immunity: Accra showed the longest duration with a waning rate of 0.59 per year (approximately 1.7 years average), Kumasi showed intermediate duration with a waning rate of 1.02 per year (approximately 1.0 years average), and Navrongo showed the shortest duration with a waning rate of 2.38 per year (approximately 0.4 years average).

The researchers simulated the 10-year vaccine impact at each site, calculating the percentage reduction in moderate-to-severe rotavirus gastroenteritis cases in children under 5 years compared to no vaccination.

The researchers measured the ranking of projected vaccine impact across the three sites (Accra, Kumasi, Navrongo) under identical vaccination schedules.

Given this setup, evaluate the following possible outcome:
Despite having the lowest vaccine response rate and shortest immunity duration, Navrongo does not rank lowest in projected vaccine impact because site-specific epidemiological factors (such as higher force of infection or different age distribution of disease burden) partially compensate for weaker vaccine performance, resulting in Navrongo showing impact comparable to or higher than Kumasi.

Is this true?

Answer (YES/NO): NO